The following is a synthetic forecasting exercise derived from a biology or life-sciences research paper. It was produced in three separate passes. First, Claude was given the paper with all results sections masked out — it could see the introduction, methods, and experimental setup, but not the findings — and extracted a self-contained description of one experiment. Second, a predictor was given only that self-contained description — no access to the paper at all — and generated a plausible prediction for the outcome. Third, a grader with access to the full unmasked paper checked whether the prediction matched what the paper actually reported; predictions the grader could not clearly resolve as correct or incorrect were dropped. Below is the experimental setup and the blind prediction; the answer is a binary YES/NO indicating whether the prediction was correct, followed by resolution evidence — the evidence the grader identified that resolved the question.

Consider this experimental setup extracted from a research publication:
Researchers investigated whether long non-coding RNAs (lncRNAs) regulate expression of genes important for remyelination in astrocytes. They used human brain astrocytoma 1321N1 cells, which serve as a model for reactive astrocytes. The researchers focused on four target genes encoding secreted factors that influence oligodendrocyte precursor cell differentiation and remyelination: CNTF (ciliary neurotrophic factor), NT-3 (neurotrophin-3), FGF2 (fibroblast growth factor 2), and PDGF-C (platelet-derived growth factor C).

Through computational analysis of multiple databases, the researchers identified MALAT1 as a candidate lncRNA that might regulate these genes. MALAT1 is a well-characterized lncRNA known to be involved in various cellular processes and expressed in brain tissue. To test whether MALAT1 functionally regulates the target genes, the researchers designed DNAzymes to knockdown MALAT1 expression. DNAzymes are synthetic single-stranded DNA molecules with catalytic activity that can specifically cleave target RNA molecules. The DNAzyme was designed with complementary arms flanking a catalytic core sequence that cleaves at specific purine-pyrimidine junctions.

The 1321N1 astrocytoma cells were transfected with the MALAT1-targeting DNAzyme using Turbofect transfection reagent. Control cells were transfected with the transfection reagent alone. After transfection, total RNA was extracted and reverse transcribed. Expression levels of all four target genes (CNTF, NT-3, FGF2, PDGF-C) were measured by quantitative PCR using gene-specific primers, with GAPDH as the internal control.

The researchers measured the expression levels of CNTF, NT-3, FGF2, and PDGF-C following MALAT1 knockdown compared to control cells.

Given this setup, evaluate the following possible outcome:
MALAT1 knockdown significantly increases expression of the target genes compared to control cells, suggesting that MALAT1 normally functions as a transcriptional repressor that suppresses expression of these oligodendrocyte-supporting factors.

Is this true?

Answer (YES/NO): NO